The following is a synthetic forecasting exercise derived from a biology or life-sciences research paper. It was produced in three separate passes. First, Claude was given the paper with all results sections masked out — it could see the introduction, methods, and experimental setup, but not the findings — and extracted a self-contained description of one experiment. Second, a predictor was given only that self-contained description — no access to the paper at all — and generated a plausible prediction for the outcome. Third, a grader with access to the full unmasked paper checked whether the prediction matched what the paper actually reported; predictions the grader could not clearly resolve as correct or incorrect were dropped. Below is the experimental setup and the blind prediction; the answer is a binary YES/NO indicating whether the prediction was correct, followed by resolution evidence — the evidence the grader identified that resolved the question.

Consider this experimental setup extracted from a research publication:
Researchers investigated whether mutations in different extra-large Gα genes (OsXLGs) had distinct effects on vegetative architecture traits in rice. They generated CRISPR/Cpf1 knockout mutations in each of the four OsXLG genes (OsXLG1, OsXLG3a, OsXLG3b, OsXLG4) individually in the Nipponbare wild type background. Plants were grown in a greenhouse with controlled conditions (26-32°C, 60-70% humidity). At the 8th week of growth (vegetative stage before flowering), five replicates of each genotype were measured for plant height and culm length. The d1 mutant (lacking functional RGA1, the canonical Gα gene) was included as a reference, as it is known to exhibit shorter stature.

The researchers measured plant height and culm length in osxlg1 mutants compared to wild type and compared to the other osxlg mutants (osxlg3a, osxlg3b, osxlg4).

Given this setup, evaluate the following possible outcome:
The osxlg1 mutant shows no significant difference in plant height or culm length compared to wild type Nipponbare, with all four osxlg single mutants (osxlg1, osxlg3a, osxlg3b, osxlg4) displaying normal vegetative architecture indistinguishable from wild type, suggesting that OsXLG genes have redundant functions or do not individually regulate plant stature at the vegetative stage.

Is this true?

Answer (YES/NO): NO